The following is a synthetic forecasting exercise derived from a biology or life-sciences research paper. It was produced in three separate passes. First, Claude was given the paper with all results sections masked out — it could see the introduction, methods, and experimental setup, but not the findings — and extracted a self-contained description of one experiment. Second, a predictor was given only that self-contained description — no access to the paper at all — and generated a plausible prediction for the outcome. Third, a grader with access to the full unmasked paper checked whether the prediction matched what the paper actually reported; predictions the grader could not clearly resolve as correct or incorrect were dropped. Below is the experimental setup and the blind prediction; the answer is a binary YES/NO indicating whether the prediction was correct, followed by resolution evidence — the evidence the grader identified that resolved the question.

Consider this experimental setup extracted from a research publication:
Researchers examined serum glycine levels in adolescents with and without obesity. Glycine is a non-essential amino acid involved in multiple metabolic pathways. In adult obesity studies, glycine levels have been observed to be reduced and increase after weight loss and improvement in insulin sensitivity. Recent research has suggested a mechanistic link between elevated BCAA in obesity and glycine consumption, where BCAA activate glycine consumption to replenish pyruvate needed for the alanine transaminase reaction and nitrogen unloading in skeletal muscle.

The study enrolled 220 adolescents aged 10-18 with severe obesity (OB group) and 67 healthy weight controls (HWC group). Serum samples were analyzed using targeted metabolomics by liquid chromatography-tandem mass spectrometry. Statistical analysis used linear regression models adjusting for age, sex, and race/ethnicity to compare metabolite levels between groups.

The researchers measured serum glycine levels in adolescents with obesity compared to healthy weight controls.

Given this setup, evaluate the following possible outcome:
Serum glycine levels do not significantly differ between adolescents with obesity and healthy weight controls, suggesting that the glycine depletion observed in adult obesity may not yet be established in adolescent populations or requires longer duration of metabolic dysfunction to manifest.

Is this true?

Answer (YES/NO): NO